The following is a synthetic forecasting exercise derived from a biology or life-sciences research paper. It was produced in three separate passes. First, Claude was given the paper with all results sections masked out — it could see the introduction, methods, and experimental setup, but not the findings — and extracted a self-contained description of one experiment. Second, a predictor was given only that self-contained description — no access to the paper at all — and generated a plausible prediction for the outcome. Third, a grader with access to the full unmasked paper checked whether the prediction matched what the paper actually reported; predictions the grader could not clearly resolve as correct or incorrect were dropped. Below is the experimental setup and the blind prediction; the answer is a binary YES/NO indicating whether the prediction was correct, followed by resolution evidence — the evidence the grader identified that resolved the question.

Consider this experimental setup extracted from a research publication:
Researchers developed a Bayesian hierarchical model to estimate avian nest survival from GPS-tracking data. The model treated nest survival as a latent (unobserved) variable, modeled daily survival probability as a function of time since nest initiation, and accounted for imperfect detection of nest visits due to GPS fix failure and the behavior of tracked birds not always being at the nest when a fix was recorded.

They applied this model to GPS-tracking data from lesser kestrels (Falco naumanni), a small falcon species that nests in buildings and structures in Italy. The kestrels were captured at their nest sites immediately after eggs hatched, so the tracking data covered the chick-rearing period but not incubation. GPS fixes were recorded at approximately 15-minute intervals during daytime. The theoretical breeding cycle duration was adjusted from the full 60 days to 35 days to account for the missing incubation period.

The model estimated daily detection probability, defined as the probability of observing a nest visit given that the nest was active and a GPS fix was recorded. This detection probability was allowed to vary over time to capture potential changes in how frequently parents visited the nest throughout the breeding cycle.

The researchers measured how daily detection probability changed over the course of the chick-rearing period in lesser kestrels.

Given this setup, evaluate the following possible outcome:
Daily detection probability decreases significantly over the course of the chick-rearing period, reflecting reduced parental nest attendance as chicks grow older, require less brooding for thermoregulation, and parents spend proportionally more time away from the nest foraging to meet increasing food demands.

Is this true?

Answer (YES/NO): YES